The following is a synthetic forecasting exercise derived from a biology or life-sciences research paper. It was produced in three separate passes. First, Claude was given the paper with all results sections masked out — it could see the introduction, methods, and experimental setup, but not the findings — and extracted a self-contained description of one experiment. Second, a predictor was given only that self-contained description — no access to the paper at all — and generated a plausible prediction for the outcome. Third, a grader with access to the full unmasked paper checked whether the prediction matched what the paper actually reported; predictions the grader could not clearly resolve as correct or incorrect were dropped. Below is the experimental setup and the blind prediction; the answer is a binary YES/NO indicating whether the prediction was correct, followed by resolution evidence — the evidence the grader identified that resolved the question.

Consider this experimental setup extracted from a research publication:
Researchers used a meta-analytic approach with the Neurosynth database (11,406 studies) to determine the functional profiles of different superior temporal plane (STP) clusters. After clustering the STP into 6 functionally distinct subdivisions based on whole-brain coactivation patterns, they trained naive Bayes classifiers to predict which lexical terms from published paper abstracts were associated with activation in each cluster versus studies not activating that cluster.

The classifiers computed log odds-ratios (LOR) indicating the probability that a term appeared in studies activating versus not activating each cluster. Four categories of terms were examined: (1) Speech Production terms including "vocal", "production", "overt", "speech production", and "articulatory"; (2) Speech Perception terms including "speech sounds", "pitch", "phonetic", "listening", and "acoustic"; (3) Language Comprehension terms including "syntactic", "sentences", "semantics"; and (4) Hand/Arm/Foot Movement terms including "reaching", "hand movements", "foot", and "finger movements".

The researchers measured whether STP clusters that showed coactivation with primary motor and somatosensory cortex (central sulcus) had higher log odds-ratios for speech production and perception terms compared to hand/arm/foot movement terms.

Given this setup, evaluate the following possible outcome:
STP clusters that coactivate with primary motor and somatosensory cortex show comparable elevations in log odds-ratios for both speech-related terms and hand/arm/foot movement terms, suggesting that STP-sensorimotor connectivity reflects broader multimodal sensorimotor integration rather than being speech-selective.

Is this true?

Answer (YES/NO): NO